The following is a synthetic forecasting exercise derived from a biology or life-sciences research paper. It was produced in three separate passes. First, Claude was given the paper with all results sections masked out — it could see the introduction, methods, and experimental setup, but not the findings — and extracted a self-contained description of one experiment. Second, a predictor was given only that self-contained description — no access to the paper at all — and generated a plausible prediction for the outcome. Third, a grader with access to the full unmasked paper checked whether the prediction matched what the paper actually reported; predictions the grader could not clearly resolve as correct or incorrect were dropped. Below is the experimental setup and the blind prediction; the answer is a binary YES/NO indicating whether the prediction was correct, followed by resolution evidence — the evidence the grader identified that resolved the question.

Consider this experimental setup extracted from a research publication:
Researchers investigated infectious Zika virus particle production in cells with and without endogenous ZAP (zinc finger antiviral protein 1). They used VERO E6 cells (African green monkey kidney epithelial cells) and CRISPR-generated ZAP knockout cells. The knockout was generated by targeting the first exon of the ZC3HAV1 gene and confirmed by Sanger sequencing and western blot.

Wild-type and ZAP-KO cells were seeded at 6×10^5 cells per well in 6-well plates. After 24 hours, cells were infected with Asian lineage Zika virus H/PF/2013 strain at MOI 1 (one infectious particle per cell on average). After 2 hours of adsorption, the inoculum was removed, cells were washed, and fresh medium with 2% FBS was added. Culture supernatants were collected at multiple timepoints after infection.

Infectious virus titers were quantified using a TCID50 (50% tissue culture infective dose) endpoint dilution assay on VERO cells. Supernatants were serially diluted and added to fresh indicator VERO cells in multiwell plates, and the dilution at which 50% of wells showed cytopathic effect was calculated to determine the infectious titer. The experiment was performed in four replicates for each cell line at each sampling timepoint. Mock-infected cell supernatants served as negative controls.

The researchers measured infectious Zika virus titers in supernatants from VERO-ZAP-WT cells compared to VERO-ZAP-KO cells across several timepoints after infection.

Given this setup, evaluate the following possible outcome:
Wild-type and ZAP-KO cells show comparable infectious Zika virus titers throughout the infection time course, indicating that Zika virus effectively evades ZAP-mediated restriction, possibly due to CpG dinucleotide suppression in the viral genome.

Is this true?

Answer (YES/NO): NO